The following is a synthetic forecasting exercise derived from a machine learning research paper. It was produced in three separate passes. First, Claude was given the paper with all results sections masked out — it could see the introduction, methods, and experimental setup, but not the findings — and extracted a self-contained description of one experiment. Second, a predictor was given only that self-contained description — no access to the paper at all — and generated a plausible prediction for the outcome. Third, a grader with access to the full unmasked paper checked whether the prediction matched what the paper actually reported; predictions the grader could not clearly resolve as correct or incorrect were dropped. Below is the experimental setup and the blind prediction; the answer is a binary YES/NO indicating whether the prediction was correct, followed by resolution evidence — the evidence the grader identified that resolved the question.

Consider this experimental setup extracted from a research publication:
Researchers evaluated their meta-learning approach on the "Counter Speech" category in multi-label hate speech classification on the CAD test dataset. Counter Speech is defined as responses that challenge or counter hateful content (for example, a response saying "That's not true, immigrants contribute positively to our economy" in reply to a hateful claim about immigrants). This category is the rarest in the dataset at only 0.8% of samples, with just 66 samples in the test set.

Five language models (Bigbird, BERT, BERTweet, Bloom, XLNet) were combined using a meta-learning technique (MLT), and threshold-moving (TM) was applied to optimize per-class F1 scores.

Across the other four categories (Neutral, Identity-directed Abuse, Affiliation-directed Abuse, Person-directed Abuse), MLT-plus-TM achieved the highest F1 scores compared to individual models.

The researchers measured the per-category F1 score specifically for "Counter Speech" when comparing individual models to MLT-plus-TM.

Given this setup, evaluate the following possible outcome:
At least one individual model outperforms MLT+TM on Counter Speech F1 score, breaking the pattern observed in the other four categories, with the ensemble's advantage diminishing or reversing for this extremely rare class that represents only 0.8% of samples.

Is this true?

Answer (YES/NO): YES